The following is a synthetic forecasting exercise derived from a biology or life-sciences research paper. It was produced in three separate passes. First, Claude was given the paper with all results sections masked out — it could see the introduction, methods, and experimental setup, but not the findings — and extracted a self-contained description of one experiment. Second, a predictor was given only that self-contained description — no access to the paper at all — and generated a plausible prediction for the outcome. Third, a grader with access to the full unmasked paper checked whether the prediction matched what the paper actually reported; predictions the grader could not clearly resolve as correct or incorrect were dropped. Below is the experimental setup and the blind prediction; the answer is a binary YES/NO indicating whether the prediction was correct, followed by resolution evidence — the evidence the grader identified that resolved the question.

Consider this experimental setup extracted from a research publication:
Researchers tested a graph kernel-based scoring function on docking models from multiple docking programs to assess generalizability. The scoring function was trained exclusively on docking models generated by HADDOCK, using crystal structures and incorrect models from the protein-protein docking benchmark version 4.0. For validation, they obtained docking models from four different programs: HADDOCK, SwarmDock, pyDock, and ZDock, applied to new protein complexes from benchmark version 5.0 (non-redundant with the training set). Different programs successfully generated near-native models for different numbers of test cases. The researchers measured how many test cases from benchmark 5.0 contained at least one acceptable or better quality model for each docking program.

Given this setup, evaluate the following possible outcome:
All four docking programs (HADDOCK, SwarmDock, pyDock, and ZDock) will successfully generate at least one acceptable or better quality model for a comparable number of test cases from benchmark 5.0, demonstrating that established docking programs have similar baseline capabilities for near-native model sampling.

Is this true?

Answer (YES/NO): NO